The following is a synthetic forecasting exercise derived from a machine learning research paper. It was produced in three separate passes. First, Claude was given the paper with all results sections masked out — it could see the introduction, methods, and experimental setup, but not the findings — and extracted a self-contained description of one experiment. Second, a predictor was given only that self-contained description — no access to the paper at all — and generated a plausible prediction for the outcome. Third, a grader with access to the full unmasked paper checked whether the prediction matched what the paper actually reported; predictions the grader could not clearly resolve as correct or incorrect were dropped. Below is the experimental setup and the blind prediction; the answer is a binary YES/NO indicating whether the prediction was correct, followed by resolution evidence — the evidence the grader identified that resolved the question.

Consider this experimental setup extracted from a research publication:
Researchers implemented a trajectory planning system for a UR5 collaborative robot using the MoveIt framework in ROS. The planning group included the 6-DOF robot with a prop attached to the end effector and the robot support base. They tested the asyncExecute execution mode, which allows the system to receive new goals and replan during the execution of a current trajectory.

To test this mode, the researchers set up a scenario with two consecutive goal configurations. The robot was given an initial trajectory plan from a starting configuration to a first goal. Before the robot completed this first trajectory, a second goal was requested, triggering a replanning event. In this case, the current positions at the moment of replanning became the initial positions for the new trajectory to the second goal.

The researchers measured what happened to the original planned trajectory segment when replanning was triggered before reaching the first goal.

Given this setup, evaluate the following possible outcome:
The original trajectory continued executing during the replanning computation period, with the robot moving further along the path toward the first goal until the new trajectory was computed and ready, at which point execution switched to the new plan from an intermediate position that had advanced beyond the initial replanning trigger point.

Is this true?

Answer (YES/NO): YES